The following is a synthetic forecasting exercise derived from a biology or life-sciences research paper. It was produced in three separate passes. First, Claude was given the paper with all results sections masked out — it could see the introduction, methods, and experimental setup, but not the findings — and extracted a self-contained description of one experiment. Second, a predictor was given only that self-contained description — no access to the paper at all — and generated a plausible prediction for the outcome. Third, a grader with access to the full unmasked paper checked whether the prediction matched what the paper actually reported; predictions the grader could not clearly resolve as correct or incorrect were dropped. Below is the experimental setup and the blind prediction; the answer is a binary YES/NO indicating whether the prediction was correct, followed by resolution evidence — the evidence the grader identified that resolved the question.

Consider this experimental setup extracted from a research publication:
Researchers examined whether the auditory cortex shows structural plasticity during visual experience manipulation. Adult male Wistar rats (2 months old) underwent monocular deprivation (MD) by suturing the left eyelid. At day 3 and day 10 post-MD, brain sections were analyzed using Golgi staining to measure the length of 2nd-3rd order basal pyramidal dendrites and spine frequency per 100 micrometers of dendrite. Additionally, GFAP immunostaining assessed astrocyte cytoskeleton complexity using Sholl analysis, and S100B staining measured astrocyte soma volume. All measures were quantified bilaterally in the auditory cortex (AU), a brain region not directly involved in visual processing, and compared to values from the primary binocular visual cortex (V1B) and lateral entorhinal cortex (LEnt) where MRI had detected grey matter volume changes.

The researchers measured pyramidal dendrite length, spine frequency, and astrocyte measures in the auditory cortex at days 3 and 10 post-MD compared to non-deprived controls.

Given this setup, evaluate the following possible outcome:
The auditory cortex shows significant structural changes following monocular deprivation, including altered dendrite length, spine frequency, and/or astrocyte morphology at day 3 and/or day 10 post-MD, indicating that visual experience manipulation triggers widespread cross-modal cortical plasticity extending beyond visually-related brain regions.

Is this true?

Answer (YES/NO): NO